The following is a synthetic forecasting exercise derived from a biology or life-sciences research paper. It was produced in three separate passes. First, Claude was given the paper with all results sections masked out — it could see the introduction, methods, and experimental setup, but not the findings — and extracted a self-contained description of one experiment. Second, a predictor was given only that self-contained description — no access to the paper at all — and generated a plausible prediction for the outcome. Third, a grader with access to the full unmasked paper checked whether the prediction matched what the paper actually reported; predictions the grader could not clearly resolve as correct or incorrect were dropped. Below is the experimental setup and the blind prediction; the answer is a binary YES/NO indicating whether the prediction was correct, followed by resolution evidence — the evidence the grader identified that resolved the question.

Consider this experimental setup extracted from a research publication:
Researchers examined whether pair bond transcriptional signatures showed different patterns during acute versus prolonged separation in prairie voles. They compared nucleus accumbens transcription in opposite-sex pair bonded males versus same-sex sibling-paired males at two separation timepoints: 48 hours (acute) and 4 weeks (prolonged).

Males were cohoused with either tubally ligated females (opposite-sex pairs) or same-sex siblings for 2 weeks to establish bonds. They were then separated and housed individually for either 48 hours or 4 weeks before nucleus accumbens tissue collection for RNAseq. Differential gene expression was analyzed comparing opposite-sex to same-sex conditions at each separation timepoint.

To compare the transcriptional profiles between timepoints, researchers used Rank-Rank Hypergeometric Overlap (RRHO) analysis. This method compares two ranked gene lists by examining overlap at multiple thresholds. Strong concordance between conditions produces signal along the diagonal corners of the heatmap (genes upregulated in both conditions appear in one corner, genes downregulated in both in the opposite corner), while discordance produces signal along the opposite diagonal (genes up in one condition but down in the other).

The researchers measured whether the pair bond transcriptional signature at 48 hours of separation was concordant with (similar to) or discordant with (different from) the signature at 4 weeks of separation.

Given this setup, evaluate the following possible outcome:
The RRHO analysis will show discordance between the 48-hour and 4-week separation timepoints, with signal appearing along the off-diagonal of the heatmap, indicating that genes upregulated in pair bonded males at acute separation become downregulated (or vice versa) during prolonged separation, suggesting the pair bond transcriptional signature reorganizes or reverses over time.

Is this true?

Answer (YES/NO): NO